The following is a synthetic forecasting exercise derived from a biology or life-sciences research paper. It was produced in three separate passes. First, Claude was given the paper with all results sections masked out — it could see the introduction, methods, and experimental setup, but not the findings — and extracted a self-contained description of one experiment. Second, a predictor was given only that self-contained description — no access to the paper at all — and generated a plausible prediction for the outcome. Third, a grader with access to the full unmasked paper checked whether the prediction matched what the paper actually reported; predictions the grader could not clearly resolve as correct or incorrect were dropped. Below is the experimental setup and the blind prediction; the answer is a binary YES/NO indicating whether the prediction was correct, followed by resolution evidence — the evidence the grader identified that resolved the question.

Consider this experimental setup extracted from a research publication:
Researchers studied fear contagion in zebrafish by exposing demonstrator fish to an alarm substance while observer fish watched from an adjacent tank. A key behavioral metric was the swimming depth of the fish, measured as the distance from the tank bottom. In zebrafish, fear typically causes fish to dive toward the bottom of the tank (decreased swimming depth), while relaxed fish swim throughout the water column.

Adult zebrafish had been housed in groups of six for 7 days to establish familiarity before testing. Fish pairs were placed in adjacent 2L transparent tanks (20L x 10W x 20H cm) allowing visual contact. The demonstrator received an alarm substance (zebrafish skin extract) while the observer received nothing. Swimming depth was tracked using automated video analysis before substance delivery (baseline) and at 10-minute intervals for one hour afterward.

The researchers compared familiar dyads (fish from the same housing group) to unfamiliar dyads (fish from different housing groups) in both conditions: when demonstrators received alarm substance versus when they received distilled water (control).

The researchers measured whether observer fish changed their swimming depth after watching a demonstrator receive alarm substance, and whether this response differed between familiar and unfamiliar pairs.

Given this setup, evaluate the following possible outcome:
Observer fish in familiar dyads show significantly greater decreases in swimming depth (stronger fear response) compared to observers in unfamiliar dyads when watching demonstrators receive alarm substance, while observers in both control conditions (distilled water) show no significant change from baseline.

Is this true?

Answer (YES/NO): YES